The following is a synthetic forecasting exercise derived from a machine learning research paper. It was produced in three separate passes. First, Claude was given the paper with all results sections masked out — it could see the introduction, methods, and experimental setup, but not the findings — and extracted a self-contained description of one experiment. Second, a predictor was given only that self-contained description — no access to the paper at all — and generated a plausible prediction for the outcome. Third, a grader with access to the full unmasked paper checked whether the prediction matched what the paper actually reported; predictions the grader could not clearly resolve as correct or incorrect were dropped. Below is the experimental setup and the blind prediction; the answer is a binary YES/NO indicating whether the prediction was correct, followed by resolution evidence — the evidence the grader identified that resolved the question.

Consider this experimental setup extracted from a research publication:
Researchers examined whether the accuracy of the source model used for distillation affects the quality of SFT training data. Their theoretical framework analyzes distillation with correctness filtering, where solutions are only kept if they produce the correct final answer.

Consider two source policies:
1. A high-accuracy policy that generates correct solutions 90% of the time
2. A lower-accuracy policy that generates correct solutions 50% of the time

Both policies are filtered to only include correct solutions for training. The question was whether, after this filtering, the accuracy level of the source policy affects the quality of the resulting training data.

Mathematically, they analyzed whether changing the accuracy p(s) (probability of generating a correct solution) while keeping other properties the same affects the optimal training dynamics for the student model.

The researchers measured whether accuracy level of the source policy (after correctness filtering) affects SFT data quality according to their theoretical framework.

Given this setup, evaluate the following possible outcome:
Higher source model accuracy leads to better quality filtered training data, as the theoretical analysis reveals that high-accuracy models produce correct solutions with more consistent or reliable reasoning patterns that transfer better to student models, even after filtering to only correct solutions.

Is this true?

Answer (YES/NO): NO